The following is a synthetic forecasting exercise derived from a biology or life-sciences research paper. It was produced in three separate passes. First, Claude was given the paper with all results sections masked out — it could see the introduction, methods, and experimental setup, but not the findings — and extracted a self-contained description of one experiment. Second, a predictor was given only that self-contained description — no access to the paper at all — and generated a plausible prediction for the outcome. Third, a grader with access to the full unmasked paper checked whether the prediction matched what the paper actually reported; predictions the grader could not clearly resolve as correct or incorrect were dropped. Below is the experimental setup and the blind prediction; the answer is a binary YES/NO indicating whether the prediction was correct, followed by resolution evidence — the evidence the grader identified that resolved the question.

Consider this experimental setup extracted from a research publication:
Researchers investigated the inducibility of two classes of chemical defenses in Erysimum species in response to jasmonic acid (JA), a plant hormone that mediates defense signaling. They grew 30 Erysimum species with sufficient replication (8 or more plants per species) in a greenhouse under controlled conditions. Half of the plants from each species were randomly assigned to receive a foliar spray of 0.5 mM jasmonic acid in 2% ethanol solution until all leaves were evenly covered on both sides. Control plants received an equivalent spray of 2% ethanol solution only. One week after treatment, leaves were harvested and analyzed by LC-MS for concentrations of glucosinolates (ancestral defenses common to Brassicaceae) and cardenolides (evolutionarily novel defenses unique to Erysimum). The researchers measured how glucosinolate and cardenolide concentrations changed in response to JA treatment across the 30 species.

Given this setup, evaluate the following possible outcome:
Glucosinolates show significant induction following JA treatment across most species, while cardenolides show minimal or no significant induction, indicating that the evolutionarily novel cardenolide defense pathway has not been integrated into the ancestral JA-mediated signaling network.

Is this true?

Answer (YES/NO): YES